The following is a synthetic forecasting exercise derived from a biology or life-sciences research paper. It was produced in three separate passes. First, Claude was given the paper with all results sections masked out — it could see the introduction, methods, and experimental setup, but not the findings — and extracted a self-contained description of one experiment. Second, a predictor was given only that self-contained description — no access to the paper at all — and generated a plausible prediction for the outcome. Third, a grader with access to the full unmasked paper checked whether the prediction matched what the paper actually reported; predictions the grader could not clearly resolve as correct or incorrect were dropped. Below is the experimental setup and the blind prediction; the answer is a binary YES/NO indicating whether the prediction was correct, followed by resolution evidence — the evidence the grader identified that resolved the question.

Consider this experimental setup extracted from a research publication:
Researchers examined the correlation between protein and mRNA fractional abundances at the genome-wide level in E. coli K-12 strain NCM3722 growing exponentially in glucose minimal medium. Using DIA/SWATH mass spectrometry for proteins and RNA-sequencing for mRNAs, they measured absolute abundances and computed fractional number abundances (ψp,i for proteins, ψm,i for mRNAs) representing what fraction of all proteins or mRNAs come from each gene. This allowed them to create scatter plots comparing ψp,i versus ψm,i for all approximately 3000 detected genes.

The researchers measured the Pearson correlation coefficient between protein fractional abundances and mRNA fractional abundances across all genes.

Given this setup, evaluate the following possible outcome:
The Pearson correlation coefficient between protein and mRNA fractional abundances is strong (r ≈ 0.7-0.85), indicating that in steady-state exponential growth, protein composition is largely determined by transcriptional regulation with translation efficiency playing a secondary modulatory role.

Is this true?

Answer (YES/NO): YES